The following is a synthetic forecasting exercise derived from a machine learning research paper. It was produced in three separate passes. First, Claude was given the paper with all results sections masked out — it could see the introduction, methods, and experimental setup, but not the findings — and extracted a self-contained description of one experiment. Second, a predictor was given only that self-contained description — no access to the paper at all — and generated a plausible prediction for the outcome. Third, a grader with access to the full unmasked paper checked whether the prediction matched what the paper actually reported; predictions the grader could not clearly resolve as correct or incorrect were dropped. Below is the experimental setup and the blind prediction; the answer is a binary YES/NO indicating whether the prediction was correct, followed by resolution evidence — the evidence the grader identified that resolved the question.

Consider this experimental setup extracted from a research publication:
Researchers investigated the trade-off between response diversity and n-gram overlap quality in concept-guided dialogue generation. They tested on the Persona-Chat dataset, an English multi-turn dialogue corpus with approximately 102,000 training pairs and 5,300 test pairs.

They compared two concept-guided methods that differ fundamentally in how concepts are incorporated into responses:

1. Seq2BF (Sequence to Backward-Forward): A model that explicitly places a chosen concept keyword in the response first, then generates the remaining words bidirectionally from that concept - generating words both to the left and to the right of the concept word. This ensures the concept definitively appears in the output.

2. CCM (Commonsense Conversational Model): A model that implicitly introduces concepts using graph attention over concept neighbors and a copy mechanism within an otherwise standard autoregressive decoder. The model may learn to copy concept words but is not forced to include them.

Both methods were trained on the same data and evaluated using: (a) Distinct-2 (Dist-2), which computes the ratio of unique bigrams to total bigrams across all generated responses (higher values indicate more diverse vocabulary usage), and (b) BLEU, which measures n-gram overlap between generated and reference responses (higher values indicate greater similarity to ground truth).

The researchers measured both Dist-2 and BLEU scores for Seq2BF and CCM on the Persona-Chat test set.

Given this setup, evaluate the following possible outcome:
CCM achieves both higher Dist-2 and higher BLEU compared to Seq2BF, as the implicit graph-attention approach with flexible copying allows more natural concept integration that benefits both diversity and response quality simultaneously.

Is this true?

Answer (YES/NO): NO